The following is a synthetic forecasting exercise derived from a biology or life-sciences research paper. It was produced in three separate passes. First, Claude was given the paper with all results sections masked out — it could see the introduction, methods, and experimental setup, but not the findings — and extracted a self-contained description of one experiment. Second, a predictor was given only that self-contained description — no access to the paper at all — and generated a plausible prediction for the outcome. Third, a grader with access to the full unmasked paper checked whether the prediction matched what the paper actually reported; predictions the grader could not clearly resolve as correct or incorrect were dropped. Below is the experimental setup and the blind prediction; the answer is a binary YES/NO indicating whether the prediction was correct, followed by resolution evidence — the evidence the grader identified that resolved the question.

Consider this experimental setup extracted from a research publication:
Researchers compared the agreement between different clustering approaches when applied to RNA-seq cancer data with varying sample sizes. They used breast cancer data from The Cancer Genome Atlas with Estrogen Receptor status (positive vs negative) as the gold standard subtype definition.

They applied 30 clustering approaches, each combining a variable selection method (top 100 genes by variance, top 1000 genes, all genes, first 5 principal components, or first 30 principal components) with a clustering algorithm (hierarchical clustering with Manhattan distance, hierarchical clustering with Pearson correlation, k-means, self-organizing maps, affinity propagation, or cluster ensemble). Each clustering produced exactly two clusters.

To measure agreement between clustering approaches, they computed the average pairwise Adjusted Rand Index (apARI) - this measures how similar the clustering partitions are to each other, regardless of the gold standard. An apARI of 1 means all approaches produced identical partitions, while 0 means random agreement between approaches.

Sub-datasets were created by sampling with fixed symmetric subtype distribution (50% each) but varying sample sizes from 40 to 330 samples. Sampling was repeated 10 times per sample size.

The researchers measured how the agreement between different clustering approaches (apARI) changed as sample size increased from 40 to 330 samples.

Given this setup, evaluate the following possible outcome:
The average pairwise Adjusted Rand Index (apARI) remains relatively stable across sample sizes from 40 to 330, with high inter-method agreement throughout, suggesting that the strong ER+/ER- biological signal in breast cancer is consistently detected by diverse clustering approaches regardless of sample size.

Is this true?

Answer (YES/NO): NO